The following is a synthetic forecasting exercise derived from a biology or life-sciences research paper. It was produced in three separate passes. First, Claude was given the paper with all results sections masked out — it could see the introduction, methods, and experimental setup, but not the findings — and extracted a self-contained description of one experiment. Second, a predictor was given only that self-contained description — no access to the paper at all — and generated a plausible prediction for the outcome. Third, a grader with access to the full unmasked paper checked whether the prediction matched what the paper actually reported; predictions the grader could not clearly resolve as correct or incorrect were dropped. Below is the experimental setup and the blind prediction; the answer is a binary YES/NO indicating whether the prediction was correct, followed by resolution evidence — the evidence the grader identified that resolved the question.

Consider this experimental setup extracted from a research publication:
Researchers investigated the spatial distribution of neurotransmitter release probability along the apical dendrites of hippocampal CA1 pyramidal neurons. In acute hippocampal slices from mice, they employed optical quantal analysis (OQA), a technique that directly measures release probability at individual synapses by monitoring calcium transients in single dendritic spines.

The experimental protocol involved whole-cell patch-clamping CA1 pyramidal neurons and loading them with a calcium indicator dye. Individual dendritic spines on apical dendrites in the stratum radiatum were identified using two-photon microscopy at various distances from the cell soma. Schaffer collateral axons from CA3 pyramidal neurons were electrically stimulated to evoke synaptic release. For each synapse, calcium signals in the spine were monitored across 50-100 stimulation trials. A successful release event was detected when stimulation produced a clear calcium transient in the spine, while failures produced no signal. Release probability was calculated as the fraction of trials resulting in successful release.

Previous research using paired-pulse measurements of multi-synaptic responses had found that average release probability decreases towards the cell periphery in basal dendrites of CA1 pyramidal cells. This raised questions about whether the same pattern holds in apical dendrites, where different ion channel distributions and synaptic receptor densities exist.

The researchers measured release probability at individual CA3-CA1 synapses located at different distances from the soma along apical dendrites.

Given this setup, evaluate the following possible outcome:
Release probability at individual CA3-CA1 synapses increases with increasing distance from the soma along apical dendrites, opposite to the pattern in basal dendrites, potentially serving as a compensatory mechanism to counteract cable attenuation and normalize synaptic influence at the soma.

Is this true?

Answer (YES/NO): YES